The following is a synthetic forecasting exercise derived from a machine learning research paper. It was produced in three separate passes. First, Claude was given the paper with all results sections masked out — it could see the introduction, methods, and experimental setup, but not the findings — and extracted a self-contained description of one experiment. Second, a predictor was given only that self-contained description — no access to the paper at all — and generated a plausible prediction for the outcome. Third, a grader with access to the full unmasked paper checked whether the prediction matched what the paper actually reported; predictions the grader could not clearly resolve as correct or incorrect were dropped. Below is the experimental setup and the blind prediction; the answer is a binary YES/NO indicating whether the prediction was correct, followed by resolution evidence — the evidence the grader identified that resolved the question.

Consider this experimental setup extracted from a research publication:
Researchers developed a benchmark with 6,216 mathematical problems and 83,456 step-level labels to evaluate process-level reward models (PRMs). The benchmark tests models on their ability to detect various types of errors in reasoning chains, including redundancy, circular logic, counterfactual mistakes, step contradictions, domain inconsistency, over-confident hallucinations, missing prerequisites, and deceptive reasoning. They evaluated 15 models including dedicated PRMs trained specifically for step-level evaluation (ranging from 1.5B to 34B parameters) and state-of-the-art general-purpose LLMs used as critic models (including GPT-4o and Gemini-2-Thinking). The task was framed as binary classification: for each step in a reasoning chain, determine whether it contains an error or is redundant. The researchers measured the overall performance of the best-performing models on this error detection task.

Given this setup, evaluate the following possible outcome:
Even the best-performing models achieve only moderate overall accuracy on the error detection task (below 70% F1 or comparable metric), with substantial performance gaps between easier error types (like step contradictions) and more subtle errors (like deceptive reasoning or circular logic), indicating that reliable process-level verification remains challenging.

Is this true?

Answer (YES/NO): NO